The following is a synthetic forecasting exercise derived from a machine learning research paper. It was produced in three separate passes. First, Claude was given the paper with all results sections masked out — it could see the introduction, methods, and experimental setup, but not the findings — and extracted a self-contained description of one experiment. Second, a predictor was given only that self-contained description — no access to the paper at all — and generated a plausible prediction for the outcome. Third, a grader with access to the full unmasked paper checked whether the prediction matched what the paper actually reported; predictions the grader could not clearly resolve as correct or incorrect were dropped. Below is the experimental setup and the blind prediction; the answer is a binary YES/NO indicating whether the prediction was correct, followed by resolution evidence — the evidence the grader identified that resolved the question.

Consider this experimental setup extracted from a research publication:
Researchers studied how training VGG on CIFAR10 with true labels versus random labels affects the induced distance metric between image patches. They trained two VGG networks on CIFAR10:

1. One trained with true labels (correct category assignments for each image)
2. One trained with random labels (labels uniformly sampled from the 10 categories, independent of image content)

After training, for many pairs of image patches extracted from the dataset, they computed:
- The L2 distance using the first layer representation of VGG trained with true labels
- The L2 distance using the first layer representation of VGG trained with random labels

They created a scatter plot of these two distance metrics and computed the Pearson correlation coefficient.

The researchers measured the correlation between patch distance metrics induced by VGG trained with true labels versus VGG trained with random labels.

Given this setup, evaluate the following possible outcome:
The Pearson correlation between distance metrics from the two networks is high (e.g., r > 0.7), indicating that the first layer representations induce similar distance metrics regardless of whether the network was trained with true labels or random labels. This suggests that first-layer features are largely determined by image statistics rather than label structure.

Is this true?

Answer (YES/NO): YES